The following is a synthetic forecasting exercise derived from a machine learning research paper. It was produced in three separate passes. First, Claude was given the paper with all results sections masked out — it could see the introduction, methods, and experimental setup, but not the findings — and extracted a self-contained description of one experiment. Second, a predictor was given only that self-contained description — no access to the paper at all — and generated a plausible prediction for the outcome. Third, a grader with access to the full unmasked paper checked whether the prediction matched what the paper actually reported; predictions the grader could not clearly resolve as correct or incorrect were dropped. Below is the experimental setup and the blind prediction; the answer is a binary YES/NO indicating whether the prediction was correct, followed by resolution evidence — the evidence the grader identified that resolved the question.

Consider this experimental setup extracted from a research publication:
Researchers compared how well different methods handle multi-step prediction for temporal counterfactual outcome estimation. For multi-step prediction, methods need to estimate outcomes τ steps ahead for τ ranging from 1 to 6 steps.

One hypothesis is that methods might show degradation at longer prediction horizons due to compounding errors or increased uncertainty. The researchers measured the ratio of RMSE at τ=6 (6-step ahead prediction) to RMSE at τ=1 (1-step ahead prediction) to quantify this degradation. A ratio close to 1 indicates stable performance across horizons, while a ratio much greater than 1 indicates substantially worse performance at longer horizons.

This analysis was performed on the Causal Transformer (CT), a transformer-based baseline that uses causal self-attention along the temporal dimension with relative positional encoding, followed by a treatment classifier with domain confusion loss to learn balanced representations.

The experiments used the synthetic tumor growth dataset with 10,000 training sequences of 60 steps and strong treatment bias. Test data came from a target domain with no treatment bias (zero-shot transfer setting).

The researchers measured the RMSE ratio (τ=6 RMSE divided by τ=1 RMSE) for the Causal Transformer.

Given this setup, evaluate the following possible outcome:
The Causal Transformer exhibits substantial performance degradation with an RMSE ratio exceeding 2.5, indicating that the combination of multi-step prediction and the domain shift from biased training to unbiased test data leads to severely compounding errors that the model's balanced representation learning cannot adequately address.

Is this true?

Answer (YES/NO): NO